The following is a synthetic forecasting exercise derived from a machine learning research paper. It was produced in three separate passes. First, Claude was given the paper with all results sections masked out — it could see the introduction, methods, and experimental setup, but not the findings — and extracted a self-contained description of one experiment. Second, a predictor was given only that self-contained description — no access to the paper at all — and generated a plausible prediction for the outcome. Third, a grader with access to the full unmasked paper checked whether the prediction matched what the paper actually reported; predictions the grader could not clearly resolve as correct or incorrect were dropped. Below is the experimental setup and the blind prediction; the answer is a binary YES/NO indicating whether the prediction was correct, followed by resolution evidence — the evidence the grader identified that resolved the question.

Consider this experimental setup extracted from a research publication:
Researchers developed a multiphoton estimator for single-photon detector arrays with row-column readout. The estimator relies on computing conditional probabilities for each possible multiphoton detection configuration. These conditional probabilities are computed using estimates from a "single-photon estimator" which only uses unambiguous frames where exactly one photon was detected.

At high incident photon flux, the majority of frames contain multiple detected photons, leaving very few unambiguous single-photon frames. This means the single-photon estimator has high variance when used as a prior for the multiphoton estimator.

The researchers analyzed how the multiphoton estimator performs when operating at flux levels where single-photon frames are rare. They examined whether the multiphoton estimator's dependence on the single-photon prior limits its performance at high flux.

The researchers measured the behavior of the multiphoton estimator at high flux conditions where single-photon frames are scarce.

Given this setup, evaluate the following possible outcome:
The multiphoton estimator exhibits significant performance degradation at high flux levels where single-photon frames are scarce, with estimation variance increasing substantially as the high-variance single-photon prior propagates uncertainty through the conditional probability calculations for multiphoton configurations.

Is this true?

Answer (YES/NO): YES